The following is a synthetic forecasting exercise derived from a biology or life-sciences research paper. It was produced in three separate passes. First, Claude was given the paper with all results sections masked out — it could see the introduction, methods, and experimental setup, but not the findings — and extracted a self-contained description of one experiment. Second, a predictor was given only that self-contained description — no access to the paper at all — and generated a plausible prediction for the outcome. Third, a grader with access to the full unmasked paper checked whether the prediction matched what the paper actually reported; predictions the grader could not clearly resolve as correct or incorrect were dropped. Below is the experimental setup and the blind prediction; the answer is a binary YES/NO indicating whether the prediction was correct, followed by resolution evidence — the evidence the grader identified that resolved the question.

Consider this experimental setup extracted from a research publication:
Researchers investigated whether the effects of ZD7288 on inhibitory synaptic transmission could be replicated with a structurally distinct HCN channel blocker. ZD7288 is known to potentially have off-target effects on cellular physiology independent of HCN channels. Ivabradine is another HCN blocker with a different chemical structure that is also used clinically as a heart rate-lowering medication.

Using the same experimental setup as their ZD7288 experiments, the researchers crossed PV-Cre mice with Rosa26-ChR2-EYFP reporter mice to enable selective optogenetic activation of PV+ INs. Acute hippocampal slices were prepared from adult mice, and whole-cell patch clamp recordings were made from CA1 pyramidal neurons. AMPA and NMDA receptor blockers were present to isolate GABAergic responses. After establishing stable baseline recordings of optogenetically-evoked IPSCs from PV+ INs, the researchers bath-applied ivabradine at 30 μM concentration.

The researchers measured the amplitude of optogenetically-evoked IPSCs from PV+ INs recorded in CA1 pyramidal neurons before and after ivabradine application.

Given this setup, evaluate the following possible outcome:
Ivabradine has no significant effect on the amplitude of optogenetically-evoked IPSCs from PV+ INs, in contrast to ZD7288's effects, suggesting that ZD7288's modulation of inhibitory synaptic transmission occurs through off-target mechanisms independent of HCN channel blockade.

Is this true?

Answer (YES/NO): NO